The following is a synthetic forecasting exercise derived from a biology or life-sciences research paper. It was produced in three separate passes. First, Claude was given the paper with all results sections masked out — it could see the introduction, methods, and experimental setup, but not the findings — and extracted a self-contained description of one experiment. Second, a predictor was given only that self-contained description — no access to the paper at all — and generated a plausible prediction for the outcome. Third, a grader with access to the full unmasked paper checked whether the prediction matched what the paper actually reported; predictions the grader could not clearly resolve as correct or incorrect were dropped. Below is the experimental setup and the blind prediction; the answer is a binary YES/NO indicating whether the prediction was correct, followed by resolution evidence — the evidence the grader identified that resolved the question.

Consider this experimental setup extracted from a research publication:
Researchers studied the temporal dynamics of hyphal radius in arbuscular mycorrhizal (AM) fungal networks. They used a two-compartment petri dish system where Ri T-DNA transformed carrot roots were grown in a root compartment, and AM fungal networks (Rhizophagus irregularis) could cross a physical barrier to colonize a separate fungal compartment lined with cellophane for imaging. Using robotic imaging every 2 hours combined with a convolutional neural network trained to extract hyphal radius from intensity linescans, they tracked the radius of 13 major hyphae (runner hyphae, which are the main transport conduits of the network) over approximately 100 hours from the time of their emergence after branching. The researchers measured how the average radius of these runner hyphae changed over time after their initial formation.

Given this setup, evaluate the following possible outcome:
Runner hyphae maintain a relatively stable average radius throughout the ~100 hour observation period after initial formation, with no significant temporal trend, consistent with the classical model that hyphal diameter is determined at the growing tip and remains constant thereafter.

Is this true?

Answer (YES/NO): NO